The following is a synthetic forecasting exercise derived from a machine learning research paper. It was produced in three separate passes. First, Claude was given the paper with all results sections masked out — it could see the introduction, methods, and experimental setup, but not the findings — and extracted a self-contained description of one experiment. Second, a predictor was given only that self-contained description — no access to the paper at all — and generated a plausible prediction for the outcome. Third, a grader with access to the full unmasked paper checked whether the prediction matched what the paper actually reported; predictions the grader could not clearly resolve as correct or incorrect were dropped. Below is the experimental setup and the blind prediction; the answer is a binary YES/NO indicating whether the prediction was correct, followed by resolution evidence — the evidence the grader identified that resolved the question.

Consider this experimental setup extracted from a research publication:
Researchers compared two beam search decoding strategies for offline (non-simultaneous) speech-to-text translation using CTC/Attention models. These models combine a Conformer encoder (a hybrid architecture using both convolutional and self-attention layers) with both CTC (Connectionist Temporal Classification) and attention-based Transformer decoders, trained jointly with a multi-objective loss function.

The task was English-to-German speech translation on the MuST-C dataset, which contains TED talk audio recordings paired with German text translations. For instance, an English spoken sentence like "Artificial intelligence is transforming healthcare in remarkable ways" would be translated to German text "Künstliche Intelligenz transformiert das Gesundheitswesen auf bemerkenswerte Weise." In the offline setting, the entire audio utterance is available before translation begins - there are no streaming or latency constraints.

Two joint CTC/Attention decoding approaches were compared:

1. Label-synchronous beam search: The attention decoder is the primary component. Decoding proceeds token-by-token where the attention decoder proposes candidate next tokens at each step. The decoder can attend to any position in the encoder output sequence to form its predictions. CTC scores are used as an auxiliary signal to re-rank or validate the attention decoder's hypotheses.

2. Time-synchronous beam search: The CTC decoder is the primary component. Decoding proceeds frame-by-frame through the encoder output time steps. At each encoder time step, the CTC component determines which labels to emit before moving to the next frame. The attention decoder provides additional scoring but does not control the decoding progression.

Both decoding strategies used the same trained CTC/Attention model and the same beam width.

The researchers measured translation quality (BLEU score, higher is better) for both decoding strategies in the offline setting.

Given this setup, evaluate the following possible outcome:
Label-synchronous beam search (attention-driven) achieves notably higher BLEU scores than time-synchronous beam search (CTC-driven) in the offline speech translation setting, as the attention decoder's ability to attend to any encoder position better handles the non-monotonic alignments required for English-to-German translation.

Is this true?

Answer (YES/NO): YES